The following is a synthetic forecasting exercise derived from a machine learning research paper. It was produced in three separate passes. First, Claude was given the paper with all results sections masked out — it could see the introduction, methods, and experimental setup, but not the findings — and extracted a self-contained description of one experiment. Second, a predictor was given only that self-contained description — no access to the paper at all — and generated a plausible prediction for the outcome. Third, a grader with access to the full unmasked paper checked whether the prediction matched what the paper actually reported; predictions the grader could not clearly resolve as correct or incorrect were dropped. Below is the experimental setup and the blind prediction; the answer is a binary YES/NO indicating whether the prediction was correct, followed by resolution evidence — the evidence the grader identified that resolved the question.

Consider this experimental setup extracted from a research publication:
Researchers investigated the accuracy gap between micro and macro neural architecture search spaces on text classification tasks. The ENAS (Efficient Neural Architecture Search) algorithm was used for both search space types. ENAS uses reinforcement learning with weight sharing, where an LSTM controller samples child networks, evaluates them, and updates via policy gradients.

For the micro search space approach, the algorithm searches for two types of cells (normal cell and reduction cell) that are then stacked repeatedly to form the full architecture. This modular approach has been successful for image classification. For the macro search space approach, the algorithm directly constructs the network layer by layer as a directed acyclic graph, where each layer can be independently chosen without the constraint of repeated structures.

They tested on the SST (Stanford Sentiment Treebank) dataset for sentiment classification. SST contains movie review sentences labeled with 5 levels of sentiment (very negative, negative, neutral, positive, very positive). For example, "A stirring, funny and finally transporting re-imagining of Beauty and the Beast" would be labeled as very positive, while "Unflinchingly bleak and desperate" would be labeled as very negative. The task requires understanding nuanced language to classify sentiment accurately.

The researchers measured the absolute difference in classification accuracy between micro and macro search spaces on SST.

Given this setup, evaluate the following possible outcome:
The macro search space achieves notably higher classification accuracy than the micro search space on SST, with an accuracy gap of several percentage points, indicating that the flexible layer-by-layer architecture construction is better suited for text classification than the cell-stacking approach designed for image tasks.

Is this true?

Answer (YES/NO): YES